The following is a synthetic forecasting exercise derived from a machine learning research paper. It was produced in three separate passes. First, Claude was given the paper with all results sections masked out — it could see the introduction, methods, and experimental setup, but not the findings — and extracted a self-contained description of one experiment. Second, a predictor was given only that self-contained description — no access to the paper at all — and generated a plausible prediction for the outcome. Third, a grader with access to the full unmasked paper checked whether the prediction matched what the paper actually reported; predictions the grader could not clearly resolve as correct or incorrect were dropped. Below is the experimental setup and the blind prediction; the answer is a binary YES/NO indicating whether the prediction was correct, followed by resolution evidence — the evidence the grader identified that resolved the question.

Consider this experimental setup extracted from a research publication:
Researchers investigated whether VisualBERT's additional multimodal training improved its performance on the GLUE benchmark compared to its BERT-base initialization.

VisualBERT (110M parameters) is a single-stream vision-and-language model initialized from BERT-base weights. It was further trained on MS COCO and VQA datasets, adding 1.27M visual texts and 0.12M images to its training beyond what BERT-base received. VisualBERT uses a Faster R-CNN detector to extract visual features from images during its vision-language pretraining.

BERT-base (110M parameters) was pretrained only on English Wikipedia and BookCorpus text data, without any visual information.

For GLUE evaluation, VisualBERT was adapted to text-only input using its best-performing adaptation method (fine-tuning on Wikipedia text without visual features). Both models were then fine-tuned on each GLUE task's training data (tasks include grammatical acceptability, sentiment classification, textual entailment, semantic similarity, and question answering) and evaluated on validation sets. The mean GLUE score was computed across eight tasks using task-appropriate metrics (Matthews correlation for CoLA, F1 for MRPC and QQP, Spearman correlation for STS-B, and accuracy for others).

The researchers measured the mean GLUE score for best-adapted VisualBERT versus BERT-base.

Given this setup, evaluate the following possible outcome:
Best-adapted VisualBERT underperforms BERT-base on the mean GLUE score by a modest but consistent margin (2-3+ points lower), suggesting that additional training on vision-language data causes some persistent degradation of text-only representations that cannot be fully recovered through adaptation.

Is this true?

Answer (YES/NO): YES